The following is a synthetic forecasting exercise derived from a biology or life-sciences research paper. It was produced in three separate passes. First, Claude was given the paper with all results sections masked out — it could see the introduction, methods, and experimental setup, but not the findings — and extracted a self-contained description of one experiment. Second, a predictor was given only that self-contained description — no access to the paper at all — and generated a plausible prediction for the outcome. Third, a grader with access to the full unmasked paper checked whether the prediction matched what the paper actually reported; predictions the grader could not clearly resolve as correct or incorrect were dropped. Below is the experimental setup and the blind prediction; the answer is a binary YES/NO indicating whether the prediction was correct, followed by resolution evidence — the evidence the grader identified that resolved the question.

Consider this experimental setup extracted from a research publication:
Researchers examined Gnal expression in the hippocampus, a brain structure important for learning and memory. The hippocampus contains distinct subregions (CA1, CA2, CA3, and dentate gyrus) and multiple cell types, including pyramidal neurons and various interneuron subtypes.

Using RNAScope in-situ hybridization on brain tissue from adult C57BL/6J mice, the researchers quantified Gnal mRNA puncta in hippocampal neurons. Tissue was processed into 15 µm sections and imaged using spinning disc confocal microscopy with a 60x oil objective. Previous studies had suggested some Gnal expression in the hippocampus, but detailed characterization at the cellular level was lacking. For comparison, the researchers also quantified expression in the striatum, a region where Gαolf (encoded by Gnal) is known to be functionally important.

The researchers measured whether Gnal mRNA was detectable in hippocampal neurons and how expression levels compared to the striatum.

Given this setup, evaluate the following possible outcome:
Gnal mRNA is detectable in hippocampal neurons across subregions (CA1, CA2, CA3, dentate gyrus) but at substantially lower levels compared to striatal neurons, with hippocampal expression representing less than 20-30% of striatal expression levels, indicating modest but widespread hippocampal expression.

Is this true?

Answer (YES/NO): YES